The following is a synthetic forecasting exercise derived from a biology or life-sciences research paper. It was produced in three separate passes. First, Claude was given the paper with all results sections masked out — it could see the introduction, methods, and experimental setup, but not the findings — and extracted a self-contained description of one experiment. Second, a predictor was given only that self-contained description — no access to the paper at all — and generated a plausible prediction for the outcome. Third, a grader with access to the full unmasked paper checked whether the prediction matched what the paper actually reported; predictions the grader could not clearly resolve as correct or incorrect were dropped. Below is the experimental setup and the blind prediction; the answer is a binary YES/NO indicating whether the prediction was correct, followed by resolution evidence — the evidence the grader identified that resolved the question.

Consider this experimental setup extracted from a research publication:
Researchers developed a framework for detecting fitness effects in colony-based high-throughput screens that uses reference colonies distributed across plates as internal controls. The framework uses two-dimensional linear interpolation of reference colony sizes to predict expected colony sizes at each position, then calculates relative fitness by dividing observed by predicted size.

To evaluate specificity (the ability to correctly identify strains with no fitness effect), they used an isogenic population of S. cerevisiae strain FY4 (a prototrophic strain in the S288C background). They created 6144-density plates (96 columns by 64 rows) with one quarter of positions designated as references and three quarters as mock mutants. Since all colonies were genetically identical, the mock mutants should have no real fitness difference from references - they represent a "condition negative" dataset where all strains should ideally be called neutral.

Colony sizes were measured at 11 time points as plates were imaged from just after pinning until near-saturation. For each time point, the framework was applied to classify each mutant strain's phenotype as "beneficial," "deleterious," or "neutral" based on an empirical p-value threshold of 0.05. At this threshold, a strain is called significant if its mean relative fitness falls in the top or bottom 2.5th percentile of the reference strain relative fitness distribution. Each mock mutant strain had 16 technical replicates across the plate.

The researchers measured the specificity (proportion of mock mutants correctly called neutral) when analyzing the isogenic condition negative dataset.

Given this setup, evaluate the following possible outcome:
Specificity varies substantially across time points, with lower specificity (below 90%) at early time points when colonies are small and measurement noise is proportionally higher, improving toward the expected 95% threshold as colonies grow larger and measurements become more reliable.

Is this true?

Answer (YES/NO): NO